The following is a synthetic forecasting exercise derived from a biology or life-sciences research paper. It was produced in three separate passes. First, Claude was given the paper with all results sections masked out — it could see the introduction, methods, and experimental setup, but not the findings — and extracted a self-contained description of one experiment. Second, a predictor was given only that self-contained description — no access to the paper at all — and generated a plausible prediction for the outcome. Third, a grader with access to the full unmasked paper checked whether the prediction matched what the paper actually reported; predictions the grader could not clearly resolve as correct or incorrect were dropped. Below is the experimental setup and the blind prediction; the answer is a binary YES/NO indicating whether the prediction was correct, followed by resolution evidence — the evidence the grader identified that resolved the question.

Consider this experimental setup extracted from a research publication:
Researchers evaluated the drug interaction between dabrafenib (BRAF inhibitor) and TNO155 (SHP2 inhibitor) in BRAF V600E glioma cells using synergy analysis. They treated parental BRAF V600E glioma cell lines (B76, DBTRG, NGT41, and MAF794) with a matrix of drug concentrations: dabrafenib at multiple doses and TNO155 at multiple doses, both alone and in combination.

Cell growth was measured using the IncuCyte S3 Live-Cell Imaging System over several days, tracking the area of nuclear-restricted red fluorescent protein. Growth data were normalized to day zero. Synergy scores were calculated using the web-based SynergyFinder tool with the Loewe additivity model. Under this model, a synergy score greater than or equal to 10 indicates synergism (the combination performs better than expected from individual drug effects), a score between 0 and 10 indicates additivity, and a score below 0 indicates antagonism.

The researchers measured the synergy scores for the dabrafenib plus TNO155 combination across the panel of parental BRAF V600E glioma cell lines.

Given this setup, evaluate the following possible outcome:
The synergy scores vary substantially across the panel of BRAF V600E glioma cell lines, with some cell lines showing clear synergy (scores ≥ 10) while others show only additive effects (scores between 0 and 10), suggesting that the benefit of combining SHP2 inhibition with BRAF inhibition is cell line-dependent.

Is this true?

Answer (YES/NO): NO